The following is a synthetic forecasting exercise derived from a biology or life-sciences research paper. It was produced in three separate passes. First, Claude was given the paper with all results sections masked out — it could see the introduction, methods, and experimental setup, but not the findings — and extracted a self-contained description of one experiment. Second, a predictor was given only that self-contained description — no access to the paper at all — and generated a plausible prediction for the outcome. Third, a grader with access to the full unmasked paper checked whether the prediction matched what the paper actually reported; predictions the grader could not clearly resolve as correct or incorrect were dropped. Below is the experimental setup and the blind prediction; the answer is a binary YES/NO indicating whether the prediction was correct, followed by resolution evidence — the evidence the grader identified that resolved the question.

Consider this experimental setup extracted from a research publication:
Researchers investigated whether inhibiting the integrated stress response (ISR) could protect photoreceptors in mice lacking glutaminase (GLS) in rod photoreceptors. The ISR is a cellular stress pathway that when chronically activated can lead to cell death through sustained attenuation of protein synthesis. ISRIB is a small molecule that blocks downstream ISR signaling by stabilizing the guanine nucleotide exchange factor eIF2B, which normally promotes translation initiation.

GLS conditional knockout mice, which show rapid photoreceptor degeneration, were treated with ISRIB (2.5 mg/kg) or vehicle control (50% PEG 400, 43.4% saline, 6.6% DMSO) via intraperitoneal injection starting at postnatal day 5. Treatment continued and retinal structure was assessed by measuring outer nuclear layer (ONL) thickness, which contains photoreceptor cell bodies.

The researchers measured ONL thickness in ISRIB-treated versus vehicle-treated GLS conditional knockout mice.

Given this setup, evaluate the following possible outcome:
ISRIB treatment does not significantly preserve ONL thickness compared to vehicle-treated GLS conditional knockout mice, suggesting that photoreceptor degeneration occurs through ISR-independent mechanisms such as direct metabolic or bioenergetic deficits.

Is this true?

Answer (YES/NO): NO